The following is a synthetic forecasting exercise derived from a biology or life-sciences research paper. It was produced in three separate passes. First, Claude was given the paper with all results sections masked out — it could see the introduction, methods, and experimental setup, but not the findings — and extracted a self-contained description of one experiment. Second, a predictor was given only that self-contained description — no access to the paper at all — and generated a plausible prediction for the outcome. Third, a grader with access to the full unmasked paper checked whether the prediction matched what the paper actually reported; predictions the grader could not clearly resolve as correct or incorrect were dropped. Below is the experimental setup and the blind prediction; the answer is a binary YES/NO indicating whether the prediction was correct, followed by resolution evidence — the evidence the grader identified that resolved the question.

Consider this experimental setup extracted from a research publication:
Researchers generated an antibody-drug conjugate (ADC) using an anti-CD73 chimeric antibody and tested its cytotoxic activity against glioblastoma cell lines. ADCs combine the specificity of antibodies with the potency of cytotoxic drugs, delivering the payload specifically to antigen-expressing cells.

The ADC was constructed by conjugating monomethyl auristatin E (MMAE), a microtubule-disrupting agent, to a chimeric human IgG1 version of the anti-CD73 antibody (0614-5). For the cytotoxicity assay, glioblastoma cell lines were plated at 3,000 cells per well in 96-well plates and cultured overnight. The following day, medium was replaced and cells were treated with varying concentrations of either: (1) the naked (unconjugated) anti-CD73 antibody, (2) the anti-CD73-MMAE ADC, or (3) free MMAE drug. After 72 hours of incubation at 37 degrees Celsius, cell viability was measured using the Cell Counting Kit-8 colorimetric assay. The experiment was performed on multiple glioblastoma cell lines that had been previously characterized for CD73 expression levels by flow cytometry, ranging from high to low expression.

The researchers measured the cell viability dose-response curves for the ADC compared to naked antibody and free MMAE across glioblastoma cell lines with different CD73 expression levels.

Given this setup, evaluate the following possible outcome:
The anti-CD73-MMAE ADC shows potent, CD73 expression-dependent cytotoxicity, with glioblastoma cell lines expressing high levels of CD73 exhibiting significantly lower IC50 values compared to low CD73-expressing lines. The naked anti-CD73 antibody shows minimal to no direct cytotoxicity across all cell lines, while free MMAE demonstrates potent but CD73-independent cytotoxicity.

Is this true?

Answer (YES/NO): YES